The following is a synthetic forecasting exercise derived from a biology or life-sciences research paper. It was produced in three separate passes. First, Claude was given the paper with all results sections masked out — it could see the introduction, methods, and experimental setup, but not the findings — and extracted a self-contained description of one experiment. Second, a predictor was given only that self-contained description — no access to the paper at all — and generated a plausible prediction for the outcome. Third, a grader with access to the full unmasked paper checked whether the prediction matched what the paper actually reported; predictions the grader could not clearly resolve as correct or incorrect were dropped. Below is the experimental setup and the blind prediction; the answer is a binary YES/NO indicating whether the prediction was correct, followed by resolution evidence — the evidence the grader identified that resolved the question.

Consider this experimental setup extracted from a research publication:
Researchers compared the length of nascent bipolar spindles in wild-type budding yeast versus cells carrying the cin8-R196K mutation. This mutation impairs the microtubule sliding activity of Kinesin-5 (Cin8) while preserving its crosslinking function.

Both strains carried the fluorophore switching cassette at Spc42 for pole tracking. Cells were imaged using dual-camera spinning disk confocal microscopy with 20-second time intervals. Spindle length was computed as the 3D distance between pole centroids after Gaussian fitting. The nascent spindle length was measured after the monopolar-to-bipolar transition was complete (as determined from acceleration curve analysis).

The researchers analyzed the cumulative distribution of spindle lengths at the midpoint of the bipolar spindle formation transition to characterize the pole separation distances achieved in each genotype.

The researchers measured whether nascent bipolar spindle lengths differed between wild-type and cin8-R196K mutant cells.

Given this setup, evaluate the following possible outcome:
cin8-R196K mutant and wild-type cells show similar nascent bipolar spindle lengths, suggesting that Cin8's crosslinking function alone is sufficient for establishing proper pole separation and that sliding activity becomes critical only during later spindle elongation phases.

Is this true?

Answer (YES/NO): NO